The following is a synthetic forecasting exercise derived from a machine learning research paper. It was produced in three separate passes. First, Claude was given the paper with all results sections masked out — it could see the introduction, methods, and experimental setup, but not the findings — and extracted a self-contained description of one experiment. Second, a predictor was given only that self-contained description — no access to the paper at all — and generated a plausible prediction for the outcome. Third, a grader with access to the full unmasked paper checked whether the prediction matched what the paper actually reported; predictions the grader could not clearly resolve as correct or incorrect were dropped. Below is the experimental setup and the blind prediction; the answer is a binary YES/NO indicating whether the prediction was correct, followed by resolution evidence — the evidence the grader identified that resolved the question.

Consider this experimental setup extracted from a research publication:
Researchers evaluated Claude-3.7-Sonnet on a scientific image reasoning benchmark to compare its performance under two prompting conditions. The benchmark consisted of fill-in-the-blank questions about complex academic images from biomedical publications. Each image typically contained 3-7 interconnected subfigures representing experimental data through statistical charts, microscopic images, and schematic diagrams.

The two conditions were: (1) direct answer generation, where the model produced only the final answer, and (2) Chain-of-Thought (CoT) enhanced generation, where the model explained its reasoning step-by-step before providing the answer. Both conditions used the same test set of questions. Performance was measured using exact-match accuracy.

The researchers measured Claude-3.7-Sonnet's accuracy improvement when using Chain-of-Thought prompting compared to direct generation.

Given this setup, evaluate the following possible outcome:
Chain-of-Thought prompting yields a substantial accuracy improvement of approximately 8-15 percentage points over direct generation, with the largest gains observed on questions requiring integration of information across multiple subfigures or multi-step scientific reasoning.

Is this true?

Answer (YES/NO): NO